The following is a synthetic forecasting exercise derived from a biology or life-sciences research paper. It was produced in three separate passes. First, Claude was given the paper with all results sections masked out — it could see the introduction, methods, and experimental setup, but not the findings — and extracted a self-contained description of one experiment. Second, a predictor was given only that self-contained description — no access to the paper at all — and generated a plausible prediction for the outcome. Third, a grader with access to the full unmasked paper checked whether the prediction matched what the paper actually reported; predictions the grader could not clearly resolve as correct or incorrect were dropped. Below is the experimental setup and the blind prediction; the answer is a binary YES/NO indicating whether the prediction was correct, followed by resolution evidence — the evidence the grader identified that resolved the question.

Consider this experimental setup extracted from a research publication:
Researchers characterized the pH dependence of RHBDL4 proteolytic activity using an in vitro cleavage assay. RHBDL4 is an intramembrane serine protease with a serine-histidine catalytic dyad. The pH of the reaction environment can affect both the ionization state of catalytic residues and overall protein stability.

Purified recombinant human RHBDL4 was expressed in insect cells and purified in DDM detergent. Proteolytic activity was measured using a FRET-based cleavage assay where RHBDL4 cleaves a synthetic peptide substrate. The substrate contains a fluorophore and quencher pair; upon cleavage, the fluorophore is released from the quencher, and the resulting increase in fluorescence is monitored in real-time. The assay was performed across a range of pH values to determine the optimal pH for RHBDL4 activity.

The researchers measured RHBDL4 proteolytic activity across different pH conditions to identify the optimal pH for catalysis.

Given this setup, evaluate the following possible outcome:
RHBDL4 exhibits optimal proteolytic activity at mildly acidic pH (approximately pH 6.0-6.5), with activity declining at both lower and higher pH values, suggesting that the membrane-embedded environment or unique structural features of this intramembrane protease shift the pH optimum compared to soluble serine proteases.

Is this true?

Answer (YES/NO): NO